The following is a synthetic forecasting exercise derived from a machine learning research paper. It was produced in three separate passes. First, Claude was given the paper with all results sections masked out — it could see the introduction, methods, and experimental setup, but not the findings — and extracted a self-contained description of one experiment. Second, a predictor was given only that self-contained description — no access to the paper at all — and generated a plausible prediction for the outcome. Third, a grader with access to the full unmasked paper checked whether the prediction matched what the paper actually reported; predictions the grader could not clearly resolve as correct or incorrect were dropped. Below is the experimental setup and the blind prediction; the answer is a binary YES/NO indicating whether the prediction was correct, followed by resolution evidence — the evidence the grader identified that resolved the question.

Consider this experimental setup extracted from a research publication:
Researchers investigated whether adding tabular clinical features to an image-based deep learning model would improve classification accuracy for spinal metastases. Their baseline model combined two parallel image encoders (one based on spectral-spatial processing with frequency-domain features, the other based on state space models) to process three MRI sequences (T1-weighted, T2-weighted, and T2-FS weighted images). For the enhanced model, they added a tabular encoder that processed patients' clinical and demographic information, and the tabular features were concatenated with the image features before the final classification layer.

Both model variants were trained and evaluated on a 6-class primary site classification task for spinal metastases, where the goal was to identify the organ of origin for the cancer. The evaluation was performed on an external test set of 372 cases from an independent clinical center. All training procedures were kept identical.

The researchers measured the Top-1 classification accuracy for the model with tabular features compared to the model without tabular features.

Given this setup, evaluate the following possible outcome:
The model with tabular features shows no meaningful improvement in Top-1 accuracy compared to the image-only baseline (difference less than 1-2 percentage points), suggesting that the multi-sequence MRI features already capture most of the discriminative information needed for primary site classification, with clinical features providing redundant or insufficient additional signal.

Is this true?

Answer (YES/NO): YES